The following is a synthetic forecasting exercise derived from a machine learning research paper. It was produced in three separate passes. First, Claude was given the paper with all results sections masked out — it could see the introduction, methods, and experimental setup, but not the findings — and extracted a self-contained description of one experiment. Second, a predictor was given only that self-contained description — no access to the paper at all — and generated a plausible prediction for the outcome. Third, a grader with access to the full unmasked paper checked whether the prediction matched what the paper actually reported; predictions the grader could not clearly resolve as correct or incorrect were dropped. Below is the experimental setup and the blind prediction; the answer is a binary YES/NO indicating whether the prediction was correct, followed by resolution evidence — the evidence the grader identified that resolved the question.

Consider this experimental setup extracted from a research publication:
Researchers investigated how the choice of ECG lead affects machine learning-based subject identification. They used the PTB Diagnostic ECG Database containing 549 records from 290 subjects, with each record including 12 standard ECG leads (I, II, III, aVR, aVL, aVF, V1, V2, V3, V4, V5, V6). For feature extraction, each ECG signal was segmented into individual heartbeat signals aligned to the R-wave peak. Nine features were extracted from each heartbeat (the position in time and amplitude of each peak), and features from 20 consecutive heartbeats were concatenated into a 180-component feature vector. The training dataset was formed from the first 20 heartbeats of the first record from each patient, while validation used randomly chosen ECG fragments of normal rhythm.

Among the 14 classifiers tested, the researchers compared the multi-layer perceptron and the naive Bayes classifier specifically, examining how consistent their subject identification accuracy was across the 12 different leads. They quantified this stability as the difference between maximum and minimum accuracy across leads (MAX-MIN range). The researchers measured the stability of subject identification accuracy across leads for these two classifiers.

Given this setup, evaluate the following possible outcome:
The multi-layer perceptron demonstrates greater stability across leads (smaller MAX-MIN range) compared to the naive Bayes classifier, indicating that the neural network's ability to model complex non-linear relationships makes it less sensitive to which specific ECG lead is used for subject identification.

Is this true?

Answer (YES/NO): YES